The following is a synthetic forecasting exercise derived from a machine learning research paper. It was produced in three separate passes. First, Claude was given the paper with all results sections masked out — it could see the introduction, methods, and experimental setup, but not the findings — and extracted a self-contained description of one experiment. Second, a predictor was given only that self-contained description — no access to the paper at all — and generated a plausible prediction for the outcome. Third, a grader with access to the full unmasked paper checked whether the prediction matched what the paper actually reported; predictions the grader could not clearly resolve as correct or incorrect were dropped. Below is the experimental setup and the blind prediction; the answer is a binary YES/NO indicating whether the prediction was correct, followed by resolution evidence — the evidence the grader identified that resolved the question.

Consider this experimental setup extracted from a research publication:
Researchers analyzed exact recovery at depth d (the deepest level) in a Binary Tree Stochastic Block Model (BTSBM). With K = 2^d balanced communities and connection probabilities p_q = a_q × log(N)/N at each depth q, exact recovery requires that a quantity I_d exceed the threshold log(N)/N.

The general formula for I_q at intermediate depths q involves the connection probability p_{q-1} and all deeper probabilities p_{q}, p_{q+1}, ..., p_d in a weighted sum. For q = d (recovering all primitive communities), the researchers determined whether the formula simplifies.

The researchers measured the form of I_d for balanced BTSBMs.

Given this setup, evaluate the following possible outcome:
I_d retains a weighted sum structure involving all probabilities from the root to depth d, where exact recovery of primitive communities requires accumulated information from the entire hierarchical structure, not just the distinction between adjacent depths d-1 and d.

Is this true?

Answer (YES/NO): NO